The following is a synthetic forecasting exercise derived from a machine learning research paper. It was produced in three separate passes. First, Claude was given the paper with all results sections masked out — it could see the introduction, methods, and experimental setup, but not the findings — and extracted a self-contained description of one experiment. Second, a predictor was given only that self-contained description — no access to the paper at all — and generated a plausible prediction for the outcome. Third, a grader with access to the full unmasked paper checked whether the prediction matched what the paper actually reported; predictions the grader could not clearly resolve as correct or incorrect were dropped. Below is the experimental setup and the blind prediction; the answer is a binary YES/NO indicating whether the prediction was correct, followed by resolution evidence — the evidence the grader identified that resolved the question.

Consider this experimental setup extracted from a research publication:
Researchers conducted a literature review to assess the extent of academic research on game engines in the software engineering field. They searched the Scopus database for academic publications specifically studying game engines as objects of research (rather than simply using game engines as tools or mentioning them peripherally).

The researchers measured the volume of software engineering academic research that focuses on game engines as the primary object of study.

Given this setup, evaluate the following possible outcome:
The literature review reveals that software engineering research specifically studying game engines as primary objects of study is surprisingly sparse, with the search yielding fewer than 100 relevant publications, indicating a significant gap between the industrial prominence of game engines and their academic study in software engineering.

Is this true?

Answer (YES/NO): YES